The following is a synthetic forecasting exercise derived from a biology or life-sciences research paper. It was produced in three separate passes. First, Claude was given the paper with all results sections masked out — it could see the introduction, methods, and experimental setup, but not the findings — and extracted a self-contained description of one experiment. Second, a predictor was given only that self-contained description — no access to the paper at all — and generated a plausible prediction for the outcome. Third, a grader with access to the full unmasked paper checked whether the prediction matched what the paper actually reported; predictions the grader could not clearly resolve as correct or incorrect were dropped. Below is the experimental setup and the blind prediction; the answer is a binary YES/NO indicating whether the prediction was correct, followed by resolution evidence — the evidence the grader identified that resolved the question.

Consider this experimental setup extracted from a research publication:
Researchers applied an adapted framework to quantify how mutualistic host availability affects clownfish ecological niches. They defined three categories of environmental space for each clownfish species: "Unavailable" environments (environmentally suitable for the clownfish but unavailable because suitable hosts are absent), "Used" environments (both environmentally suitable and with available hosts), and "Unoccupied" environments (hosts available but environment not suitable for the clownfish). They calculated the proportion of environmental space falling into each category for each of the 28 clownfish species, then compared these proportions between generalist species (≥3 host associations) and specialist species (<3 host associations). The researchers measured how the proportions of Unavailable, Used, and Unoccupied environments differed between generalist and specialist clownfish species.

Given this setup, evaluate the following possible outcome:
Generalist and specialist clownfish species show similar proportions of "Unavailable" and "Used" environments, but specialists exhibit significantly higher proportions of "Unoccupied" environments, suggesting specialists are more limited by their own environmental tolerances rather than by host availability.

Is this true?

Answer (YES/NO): NO